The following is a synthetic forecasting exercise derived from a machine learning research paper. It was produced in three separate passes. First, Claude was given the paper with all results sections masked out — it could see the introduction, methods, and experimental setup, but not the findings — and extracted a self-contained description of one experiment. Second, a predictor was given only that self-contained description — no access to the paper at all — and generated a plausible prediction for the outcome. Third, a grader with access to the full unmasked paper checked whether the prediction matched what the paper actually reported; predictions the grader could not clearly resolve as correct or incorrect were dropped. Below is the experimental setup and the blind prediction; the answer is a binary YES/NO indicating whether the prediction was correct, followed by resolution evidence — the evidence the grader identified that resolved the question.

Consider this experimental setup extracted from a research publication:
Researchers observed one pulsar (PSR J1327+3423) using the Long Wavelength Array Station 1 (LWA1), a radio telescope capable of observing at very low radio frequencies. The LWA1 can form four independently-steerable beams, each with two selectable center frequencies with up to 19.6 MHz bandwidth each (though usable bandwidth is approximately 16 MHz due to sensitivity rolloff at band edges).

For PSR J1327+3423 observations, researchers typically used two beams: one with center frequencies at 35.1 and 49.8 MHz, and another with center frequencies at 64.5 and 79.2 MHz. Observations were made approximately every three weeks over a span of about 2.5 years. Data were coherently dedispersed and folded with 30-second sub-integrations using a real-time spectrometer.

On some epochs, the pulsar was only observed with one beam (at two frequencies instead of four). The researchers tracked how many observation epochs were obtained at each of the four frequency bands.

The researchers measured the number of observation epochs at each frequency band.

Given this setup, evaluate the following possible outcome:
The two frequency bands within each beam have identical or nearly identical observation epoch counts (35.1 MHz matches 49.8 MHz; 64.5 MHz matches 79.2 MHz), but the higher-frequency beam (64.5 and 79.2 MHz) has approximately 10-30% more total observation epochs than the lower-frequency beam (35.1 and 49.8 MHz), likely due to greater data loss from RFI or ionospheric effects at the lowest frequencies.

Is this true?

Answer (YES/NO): NO